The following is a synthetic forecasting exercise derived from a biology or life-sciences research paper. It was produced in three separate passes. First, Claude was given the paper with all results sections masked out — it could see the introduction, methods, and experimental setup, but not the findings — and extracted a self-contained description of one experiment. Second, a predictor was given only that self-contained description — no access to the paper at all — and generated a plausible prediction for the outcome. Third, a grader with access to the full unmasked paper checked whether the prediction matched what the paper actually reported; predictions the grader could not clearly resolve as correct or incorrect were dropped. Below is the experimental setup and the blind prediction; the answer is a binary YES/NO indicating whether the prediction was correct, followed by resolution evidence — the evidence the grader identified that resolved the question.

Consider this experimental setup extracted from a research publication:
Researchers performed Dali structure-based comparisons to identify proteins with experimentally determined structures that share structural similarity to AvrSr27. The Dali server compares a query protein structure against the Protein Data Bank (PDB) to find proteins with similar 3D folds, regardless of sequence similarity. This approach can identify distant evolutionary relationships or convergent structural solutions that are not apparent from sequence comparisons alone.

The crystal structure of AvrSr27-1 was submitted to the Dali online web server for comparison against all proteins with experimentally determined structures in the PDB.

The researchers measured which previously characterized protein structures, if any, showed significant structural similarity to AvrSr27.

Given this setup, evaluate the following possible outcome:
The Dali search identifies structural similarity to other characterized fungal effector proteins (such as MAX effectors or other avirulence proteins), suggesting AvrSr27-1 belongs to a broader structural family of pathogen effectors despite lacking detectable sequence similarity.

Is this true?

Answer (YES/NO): NO